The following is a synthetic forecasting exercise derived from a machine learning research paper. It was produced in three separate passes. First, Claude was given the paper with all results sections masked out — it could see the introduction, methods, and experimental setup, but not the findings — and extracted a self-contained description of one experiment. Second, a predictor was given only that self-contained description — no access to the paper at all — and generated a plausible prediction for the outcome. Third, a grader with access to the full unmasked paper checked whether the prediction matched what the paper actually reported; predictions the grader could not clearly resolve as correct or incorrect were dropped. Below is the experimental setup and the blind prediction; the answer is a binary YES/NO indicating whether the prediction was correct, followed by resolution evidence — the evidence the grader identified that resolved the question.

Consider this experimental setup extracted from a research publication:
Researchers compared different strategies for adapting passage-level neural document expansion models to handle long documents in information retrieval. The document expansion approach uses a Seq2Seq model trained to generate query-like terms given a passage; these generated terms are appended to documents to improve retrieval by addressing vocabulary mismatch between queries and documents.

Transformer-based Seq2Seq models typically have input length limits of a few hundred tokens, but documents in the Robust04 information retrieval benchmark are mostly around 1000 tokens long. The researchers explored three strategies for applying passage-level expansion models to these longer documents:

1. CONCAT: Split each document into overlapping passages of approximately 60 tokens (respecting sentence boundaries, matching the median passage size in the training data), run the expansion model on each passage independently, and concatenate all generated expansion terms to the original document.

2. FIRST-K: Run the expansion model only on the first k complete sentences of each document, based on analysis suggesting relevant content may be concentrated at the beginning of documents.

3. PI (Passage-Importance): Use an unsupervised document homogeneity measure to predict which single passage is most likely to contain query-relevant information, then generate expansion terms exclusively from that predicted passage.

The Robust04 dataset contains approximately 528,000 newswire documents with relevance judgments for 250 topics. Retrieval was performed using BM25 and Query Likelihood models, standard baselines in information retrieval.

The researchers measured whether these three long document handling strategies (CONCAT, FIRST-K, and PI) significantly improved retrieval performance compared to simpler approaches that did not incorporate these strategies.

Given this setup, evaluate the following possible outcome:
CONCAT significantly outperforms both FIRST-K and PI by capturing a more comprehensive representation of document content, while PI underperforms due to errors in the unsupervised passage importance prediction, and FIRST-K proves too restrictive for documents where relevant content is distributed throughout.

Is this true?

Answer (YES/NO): NO